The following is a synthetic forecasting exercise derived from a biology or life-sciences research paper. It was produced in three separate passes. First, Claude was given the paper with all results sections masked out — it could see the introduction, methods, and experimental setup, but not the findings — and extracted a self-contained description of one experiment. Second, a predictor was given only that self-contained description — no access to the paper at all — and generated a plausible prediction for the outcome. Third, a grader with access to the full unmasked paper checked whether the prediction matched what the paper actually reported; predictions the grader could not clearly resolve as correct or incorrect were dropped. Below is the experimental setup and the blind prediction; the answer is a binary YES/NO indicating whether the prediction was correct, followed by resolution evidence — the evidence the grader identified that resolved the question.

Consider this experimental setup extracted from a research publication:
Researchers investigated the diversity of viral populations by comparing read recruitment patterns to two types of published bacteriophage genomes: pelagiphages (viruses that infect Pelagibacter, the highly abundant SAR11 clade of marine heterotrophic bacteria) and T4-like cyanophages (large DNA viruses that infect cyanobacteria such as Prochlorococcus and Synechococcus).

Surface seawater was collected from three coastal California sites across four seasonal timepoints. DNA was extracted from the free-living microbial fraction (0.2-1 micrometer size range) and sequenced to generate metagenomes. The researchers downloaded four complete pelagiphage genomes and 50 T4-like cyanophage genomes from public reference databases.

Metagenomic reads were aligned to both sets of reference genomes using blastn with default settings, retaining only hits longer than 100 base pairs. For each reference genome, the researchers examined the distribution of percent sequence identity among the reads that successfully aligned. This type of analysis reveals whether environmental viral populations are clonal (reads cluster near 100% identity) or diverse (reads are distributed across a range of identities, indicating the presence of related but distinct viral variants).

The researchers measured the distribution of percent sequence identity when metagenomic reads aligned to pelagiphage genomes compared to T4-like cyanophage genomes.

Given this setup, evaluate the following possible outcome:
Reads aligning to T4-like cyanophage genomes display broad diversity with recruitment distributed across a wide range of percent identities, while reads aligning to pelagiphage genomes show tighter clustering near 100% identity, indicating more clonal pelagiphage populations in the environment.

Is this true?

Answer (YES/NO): NO